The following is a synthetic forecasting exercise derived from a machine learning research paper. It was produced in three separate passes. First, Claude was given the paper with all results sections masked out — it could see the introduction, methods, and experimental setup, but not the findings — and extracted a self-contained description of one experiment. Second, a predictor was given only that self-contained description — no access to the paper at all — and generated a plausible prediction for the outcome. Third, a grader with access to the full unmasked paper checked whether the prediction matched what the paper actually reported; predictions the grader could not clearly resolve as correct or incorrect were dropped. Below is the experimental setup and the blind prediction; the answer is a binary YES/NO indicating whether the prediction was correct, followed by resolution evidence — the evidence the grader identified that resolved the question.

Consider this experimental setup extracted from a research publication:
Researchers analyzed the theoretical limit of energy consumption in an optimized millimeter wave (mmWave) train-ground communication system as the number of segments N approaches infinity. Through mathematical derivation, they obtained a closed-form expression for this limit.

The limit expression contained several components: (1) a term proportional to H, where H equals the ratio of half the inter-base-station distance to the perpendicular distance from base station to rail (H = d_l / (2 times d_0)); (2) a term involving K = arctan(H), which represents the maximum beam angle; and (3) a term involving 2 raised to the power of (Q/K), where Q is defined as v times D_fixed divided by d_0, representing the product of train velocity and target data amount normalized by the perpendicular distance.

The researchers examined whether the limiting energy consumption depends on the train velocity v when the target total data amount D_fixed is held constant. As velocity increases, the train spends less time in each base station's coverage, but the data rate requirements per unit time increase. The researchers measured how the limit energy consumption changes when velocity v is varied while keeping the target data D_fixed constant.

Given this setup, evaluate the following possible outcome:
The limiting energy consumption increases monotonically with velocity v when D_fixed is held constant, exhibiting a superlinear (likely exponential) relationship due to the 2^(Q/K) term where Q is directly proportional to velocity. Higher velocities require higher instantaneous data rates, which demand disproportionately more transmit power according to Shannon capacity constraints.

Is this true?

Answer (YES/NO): NO